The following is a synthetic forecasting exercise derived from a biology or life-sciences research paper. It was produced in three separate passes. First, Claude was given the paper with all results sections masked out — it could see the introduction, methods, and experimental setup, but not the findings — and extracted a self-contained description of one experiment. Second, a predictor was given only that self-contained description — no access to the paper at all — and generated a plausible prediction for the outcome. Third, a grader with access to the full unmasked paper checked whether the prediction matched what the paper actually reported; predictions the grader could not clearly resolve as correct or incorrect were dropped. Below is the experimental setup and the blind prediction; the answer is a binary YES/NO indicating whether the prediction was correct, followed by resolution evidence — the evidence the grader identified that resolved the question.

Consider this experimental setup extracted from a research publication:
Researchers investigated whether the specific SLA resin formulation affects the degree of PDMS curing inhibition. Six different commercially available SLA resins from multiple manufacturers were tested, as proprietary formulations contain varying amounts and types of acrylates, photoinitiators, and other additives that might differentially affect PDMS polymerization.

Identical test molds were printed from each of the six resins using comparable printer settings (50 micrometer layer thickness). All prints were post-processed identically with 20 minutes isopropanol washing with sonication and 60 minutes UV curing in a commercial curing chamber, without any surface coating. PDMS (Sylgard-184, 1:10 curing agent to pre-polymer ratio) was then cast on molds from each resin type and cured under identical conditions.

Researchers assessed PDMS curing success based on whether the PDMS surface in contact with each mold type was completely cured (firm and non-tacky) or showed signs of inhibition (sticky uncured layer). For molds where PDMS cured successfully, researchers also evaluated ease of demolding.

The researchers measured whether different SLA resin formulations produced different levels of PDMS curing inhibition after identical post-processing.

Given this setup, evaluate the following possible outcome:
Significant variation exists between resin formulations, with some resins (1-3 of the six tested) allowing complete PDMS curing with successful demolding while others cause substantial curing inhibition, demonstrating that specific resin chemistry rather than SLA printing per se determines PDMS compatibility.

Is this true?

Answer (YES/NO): YES